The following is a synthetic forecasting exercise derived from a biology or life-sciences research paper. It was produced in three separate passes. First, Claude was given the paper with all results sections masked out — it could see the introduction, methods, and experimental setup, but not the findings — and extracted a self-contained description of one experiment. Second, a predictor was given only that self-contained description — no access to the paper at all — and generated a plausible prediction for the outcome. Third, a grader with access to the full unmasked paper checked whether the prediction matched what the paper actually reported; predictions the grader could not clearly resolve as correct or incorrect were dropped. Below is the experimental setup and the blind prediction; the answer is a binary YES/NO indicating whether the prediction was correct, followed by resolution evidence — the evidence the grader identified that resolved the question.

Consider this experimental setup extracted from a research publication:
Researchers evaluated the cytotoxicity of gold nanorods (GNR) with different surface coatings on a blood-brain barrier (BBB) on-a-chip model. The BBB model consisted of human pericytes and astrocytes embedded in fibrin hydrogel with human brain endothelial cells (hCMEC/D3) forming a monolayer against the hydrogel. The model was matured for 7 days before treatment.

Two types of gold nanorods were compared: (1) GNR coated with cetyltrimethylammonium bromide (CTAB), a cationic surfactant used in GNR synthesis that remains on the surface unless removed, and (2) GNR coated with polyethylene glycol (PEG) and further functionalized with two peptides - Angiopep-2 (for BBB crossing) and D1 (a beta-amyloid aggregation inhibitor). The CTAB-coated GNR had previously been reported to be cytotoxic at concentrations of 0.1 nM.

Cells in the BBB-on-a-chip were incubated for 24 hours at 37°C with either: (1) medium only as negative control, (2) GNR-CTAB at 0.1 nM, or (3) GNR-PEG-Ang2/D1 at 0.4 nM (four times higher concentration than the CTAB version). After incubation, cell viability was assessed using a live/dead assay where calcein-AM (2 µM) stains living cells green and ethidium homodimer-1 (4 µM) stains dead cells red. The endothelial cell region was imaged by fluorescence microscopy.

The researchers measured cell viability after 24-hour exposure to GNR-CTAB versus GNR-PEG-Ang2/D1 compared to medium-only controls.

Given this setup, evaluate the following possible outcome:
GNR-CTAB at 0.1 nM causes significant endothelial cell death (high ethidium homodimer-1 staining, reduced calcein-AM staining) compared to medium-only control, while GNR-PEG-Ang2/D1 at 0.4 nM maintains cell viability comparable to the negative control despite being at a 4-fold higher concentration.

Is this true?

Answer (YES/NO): YES